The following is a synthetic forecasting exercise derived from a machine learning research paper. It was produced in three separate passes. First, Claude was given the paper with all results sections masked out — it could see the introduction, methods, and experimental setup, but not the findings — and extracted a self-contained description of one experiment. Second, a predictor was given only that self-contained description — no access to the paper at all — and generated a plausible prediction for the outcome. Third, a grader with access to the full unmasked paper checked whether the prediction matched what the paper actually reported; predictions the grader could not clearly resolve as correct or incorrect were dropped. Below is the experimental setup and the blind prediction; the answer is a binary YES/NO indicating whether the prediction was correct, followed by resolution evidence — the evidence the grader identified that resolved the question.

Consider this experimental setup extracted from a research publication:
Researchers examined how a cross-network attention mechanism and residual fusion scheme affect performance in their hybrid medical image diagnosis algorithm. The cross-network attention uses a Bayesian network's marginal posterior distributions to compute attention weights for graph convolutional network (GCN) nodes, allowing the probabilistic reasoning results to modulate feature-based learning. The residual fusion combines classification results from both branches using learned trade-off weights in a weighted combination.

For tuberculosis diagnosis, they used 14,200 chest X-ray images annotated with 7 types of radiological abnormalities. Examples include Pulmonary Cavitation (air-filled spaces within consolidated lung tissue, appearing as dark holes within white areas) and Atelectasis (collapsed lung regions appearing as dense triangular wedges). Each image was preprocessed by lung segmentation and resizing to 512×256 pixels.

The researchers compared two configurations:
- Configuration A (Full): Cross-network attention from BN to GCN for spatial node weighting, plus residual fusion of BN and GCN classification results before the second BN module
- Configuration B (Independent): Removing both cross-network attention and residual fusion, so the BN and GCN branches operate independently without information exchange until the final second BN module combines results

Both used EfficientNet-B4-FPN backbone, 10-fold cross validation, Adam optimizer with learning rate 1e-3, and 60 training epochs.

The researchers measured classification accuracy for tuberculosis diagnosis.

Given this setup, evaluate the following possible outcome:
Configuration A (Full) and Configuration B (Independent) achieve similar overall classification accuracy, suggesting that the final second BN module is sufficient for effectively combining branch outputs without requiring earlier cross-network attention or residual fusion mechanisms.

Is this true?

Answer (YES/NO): NO